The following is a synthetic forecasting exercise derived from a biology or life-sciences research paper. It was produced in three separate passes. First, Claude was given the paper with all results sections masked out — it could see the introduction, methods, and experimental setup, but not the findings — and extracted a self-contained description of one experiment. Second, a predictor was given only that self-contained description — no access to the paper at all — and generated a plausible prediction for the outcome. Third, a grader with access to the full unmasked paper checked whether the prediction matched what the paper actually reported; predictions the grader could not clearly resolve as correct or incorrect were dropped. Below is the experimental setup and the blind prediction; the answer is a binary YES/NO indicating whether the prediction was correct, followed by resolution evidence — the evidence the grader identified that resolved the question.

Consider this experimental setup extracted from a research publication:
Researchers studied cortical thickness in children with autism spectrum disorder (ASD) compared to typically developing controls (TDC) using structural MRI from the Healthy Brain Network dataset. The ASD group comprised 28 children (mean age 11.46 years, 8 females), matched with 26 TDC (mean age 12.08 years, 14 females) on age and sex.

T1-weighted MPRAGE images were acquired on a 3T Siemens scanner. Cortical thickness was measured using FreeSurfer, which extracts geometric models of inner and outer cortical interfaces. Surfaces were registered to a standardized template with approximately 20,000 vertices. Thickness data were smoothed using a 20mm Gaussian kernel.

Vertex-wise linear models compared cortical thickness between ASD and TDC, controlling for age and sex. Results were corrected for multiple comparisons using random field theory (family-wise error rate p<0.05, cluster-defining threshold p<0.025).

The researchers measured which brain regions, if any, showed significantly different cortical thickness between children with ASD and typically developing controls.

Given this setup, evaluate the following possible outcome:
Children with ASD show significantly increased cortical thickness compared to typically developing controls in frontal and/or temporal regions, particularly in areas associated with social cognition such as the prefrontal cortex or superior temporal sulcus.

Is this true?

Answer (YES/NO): NO